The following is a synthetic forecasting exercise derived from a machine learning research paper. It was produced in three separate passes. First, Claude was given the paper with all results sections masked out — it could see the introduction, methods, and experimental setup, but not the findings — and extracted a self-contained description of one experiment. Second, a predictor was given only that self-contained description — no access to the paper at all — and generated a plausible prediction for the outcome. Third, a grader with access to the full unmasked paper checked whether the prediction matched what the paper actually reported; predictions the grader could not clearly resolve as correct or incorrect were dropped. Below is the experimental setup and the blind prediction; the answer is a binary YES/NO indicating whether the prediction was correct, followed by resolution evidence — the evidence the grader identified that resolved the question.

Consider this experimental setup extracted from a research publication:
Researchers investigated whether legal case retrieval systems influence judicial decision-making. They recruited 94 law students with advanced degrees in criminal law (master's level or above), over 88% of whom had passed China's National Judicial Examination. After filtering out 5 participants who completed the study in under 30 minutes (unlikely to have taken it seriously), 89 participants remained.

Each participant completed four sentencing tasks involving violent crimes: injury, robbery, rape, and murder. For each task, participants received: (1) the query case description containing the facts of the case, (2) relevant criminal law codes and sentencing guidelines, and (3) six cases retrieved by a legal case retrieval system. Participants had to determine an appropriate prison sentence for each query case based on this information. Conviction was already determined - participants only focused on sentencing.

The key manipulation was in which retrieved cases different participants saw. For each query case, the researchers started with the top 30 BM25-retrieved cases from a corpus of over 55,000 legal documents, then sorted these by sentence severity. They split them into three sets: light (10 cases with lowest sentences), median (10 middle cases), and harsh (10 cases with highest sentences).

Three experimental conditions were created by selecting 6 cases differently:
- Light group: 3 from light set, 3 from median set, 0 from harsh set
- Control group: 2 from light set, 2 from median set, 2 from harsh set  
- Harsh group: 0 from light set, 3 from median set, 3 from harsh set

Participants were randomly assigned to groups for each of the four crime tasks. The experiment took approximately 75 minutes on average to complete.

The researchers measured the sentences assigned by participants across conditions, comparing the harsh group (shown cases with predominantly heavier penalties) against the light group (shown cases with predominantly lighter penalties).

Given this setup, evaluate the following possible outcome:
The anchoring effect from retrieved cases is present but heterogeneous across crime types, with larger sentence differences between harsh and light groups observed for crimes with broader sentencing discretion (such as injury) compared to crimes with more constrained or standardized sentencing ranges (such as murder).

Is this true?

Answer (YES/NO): NO